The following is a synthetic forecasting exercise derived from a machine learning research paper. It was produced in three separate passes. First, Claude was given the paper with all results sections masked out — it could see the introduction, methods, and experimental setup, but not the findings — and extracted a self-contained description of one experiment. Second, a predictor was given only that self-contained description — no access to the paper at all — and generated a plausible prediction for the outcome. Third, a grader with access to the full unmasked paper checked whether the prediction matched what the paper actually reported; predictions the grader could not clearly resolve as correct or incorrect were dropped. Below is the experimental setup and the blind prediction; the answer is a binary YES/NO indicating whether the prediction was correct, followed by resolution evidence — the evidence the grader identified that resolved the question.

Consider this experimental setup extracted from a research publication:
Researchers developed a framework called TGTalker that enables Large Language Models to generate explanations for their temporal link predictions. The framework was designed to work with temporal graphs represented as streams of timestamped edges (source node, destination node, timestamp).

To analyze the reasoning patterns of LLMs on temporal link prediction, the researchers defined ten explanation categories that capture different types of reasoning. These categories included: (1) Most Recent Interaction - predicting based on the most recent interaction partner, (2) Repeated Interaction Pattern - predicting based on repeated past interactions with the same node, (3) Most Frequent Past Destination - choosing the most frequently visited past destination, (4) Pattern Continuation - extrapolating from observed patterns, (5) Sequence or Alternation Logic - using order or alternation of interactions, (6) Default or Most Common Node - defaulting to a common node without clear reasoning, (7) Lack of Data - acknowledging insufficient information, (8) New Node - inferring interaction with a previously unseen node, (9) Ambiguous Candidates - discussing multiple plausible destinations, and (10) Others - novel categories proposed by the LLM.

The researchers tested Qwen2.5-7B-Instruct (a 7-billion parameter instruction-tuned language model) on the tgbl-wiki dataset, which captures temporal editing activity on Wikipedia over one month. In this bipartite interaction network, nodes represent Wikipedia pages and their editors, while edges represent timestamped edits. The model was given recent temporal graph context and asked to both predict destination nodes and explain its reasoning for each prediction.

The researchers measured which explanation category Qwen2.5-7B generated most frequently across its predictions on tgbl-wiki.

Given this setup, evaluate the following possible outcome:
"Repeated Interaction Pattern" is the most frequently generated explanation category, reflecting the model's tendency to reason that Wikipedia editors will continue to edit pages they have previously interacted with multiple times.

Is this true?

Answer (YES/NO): YES